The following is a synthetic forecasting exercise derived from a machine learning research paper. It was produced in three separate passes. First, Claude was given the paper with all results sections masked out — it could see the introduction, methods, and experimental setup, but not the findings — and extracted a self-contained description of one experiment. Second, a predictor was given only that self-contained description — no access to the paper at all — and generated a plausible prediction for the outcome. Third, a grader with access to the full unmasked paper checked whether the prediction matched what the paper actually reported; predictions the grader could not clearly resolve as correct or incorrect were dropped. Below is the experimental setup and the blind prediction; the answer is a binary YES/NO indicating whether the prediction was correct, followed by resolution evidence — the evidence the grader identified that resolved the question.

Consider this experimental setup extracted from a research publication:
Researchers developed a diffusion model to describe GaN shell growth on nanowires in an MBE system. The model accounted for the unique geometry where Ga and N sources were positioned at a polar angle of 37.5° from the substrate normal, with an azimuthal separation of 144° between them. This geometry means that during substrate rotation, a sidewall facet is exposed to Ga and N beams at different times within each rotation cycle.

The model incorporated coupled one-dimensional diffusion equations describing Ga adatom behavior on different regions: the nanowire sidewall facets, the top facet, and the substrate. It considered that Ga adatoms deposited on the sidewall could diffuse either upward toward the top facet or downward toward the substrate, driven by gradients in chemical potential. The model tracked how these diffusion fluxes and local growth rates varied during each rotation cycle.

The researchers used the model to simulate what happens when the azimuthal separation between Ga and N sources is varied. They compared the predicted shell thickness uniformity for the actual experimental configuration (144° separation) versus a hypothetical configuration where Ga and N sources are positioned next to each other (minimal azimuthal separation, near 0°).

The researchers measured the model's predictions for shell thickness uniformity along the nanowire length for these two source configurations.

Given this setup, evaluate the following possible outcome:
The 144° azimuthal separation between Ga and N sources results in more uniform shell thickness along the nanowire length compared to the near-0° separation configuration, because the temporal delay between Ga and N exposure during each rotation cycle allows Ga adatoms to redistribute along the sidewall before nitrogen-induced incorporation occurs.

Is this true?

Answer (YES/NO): NO